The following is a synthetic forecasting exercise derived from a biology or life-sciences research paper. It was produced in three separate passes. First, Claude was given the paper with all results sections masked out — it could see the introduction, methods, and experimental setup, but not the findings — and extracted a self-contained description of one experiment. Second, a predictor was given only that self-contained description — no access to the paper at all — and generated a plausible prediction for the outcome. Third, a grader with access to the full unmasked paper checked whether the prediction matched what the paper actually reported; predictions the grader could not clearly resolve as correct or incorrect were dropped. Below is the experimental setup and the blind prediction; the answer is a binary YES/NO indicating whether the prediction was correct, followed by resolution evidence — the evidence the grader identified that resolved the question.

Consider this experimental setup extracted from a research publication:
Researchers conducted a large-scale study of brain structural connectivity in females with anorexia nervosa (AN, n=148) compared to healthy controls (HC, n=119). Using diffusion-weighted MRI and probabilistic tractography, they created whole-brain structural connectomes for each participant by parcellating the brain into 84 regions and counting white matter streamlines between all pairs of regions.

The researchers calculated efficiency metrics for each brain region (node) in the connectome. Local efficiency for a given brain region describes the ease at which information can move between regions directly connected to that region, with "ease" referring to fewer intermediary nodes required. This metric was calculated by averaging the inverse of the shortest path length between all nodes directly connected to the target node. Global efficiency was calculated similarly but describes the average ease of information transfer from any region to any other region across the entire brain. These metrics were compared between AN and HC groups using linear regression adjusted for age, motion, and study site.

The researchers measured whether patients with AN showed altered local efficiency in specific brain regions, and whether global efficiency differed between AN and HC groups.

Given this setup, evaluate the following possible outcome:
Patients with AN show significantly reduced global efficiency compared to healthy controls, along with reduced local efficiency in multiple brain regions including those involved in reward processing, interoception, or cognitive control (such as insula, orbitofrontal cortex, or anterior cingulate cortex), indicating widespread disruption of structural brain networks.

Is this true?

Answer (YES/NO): NO